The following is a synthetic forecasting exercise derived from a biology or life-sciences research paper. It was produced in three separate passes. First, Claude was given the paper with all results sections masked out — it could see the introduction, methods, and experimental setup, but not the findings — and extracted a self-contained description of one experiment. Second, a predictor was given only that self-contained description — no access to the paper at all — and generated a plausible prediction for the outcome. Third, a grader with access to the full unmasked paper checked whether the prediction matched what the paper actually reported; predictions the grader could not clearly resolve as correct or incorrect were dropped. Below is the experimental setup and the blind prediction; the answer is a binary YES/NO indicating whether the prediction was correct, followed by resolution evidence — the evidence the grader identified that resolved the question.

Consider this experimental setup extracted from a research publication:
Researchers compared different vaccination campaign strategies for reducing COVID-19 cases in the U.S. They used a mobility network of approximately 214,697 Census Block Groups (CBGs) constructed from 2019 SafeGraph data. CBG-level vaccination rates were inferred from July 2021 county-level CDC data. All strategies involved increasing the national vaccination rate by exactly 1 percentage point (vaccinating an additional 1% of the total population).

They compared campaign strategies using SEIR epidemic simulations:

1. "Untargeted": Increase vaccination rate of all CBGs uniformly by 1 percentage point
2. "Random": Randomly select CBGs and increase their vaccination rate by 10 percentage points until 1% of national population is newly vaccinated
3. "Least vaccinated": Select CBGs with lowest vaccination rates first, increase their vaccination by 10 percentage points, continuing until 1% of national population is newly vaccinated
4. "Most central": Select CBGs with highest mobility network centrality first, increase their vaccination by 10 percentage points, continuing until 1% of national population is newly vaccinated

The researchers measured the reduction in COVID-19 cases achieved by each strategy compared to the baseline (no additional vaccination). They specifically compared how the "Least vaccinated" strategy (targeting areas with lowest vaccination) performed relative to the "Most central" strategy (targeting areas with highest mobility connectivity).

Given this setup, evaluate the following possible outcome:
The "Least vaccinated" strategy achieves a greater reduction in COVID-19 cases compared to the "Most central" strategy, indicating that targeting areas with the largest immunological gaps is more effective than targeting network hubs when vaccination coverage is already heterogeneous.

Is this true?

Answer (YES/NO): NO